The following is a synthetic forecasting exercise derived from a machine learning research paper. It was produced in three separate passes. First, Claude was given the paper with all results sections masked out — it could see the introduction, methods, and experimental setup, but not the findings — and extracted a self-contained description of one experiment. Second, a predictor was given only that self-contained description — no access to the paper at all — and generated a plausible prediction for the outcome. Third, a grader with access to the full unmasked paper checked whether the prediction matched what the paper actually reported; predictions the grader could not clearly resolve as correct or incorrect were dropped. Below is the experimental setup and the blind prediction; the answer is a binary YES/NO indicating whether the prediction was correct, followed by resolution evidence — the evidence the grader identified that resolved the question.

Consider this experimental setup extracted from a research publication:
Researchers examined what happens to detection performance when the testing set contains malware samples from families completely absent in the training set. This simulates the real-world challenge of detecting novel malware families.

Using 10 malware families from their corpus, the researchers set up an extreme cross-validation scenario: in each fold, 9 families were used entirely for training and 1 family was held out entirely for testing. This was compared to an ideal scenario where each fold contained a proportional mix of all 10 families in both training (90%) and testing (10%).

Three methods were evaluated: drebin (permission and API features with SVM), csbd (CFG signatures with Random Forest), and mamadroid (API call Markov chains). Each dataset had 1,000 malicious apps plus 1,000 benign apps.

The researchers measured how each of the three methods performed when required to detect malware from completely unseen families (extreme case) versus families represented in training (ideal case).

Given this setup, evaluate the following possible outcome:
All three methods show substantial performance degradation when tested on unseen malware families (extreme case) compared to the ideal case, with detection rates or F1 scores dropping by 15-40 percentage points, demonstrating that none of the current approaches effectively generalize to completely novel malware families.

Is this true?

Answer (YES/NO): NO